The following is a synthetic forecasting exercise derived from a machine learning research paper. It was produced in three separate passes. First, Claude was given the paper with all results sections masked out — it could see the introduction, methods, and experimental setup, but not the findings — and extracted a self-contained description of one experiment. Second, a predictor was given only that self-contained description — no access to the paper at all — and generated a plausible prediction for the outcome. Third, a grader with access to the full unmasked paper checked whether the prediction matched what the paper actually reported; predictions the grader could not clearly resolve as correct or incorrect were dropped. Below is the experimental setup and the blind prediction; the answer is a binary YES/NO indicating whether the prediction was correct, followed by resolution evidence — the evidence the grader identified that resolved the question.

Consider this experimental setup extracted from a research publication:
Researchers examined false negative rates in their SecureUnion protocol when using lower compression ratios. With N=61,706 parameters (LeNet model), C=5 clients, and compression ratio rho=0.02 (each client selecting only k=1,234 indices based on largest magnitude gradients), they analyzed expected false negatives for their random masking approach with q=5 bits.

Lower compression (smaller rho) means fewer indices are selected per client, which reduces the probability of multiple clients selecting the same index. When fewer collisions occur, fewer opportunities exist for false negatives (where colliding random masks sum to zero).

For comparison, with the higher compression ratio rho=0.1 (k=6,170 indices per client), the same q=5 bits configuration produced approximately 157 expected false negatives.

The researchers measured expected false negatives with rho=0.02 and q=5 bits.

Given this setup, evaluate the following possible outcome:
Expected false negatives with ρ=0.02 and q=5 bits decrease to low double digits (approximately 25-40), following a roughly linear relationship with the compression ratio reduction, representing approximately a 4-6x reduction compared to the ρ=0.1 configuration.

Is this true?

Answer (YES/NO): NO